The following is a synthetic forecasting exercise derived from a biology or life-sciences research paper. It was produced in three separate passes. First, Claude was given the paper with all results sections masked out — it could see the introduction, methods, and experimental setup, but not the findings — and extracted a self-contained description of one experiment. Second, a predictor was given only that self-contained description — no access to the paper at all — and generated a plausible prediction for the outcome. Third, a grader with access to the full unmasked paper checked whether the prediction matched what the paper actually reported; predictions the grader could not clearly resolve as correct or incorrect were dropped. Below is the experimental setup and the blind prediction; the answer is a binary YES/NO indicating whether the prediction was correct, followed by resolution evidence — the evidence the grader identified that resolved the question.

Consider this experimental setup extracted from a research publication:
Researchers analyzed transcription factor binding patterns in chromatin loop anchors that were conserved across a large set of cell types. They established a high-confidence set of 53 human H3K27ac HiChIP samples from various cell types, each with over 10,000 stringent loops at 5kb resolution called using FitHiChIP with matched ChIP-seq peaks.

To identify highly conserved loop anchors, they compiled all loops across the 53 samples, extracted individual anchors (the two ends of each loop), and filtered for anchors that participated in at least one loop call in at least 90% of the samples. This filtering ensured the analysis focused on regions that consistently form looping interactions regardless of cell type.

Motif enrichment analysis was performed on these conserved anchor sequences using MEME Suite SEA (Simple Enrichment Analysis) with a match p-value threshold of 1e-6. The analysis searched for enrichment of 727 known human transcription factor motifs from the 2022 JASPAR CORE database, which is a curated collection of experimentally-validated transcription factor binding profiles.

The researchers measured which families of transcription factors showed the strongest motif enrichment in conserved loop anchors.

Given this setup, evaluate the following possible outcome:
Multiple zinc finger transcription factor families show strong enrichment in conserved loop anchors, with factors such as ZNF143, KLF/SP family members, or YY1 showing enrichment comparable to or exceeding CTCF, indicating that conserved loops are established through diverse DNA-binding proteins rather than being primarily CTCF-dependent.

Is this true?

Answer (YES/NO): YES